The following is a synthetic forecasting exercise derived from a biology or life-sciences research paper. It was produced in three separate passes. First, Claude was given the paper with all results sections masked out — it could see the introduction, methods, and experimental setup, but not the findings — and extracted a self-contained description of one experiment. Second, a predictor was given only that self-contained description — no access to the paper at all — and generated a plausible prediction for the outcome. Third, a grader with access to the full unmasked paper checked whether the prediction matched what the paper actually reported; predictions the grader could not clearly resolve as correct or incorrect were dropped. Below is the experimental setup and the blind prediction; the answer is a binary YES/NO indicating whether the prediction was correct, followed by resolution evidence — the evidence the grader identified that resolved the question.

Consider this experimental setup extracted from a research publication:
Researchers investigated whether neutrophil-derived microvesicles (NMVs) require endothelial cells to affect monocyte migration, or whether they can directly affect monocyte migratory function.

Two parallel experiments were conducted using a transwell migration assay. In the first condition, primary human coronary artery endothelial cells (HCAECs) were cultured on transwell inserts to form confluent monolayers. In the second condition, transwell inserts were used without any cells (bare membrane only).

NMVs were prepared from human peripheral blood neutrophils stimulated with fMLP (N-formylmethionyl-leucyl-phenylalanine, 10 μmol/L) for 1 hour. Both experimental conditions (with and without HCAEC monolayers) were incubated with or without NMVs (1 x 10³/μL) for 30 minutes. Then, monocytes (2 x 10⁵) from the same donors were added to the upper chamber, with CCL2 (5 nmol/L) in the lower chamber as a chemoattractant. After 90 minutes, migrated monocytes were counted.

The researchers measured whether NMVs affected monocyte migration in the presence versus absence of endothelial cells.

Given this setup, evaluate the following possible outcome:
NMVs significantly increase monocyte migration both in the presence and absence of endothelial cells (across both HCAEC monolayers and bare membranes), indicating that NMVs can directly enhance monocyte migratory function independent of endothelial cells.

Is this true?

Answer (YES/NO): NO